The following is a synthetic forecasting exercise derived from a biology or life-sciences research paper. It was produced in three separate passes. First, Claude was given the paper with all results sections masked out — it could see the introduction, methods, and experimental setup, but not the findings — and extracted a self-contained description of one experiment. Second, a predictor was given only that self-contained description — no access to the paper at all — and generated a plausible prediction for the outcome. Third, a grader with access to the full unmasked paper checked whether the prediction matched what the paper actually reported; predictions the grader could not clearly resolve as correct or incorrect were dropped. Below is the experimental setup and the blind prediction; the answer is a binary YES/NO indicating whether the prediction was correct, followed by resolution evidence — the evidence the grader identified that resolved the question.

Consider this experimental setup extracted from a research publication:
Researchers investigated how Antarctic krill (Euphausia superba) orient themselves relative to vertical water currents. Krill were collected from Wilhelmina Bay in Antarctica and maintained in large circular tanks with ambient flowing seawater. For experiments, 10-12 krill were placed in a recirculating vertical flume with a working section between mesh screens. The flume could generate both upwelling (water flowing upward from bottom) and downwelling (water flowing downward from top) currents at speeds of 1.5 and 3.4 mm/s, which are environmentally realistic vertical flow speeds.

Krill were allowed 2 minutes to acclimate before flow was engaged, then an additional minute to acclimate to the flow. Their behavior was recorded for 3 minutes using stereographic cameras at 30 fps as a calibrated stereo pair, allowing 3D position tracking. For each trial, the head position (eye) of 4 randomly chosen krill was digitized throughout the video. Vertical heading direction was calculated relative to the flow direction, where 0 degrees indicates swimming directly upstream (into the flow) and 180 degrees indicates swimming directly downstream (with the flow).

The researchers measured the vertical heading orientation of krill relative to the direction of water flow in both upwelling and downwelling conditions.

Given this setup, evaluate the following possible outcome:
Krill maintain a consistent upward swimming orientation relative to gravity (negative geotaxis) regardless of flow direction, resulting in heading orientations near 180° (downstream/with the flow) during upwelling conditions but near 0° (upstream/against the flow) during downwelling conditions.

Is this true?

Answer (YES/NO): NO